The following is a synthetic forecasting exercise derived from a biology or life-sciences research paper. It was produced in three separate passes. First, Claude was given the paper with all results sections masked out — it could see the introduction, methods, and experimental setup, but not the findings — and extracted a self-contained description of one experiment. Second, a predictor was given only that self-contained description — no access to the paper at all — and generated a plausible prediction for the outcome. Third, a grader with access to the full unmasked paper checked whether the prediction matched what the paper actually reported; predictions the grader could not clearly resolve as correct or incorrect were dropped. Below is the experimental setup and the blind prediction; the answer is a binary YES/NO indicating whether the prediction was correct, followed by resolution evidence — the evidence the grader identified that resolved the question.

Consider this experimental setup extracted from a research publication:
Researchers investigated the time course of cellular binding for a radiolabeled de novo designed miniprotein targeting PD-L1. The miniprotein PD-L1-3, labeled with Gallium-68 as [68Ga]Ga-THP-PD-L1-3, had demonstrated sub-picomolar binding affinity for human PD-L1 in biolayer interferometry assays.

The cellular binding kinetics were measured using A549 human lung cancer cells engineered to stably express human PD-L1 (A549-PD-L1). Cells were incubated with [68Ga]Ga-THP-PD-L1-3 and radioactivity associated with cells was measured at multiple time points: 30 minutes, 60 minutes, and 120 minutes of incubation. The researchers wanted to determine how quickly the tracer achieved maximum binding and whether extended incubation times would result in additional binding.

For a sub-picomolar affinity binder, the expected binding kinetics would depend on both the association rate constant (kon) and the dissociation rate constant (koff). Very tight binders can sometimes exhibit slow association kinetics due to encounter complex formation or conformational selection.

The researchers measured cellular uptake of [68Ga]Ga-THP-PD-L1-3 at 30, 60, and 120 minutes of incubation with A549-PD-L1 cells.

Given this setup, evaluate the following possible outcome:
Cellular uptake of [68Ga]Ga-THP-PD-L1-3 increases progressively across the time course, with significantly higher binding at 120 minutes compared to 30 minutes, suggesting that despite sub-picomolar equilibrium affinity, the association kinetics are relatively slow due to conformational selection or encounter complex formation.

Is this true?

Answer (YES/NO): NO